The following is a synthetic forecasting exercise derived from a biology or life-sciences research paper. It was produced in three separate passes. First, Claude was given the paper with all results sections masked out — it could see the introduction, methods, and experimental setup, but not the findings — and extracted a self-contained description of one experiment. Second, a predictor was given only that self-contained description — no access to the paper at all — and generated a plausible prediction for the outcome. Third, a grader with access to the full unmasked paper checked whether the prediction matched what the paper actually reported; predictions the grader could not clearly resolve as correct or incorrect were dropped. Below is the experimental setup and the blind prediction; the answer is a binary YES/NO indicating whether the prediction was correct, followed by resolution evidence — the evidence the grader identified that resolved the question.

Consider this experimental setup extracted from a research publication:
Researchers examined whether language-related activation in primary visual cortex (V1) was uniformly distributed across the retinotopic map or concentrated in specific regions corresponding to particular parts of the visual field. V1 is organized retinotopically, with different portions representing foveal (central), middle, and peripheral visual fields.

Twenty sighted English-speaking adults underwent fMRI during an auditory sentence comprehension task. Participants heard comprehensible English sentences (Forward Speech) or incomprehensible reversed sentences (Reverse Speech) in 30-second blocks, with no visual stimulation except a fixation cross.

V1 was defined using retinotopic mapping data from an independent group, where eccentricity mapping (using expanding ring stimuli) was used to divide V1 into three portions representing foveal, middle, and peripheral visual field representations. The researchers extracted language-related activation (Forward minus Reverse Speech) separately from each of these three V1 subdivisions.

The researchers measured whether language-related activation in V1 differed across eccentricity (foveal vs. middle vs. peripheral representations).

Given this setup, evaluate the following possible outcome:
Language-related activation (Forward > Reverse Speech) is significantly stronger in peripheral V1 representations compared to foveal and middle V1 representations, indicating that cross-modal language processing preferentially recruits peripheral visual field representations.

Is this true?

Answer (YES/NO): NO